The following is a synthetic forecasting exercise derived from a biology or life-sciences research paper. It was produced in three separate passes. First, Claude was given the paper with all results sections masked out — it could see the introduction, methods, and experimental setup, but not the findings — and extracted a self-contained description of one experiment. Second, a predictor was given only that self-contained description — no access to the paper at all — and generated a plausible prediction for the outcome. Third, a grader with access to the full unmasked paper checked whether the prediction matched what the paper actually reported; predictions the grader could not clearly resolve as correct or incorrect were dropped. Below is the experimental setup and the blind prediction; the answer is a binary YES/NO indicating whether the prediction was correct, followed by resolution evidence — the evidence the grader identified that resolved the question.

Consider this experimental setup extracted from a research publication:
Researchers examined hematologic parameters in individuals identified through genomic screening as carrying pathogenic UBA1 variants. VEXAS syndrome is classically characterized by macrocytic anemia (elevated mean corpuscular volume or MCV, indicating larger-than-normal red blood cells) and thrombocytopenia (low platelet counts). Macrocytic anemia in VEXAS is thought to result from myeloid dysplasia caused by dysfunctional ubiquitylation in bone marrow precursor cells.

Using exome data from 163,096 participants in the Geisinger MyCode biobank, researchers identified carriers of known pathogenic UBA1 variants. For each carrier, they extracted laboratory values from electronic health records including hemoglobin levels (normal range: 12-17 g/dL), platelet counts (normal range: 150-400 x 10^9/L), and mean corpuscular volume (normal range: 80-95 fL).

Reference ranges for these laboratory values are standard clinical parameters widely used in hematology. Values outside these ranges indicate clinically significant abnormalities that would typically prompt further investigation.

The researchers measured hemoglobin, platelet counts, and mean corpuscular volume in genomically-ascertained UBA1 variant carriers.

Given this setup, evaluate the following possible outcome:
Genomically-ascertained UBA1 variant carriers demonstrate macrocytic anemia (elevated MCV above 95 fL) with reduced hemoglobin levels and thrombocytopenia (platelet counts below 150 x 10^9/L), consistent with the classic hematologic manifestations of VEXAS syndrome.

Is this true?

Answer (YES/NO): YES